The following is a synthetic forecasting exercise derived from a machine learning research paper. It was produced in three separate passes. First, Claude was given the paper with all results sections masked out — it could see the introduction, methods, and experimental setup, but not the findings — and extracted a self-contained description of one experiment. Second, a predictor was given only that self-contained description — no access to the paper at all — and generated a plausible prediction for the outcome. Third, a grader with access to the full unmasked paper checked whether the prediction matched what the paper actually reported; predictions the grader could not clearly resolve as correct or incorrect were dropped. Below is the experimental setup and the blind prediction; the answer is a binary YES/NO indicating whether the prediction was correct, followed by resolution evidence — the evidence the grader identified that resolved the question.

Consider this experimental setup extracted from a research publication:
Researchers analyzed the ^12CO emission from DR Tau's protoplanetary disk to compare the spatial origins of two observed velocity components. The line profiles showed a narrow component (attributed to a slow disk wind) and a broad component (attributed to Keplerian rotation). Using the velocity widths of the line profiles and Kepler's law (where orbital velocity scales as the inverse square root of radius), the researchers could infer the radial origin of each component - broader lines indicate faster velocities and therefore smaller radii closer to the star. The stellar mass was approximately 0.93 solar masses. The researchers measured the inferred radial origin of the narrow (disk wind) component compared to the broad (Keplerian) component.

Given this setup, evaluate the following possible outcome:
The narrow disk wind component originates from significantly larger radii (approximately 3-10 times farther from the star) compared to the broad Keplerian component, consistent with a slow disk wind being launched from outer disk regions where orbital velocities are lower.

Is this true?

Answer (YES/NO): NO